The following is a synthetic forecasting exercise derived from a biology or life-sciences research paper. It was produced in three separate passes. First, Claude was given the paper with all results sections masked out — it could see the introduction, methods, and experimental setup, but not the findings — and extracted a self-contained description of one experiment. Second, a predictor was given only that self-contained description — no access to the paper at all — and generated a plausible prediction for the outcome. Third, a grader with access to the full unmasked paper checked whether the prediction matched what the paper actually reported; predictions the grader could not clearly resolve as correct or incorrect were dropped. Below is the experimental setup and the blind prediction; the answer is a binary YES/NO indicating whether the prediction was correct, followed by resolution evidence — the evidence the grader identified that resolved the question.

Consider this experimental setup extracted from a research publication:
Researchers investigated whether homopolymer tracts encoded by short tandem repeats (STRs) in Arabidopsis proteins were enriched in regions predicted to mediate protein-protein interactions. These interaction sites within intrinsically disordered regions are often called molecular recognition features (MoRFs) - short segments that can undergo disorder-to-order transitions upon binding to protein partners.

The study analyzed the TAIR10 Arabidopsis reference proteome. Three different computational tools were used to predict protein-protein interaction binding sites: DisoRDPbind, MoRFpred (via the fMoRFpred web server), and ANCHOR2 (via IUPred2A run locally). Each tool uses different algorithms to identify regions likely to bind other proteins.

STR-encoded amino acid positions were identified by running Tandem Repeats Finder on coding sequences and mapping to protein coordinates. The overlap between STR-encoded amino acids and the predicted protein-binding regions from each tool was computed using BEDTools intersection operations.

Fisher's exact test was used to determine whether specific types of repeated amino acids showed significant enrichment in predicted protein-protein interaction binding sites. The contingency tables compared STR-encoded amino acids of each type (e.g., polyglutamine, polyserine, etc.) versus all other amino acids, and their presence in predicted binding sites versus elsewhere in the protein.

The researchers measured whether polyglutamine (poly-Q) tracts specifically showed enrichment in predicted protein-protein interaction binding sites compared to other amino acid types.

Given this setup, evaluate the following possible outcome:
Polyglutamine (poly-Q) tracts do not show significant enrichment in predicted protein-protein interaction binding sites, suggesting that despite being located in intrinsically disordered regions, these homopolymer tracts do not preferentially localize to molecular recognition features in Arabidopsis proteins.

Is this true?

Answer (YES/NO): NO